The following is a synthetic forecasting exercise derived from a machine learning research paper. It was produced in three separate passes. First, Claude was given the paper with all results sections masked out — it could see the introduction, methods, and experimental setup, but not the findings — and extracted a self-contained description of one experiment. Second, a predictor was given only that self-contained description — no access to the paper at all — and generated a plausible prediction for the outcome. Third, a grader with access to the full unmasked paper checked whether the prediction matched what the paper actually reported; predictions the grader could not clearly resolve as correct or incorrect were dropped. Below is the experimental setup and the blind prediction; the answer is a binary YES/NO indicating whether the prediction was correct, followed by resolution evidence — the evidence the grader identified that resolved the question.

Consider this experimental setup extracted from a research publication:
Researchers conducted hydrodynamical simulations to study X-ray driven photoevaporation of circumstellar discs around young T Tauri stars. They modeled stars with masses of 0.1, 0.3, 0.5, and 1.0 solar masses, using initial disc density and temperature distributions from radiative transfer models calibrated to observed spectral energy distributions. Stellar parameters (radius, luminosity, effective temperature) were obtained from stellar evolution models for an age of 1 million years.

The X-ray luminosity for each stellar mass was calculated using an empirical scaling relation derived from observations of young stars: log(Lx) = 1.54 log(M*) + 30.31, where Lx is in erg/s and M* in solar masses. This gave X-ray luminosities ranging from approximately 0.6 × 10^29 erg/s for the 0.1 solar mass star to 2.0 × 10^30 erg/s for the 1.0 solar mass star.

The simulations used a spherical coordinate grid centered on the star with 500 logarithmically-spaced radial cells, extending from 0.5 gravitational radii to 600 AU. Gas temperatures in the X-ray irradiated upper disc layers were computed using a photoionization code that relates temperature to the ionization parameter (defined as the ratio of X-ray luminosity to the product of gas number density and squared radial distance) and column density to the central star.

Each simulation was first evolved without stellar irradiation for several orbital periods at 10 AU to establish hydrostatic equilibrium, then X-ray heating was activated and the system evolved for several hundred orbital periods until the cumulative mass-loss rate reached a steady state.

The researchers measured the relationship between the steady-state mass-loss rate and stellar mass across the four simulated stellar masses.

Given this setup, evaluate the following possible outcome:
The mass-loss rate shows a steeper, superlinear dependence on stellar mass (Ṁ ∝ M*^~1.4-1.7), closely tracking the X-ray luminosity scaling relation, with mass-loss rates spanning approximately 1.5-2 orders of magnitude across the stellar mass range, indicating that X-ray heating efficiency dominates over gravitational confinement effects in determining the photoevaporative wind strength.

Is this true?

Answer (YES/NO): NO